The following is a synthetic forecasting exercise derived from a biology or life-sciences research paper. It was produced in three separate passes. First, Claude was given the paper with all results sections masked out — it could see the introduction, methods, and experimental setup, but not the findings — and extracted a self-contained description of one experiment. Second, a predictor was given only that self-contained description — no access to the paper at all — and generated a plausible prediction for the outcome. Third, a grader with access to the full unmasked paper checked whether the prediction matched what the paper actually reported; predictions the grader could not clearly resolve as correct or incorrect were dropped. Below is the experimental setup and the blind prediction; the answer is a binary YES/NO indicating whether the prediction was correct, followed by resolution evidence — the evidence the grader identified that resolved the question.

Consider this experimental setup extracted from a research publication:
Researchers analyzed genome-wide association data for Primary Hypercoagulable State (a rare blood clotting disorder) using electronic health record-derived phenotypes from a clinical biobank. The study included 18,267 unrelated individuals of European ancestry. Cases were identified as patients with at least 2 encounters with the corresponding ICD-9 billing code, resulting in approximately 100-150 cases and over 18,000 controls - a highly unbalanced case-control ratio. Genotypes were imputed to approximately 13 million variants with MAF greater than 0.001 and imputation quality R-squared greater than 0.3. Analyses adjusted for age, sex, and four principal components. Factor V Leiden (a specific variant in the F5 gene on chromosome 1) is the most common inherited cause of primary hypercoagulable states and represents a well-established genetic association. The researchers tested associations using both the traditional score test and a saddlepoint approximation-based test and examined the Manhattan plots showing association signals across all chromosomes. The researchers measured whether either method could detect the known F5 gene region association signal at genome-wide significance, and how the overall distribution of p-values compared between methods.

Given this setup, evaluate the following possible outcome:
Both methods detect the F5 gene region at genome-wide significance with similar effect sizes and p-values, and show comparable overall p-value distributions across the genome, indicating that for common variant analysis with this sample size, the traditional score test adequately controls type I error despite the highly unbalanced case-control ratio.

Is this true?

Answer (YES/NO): NO